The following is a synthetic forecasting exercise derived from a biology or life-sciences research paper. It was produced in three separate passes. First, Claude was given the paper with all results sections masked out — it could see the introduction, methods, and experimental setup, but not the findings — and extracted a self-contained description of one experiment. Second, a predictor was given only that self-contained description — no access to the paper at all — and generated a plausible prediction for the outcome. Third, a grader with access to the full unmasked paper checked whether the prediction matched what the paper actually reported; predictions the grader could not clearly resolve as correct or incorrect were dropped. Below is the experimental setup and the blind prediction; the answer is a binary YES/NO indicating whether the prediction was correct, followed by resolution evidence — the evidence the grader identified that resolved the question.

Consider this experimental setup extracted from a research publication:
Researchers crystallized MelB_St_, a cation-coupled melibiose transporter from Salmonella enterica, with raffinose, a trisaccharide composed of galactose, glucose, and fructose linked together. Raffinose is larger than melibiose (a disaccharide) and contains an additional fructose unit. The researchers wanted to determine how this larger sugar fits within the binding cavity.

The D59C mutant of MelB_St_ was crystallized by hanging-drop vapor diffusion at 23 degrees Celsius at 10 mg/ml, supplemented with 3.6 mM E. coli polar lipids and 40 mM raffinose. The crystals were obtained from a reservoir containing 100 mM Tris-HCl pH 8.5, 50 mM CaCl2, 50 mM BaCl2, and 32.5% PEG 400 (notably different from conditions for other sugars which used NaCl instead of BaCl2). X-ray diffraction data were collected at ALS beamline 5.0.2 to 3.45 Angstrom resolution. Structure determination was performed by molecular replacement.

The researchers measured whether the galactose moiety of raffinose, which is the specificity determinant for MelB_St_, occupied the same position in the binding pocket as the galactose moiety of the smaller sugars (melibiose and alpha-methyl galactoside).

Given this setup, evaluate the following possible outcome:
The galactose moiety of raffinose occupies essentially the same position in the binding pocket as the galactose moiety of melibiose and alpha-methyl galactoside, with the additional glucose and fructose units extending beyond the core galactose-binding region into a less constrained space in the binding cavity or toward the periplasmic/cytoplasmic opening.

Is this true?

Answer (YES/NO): YES